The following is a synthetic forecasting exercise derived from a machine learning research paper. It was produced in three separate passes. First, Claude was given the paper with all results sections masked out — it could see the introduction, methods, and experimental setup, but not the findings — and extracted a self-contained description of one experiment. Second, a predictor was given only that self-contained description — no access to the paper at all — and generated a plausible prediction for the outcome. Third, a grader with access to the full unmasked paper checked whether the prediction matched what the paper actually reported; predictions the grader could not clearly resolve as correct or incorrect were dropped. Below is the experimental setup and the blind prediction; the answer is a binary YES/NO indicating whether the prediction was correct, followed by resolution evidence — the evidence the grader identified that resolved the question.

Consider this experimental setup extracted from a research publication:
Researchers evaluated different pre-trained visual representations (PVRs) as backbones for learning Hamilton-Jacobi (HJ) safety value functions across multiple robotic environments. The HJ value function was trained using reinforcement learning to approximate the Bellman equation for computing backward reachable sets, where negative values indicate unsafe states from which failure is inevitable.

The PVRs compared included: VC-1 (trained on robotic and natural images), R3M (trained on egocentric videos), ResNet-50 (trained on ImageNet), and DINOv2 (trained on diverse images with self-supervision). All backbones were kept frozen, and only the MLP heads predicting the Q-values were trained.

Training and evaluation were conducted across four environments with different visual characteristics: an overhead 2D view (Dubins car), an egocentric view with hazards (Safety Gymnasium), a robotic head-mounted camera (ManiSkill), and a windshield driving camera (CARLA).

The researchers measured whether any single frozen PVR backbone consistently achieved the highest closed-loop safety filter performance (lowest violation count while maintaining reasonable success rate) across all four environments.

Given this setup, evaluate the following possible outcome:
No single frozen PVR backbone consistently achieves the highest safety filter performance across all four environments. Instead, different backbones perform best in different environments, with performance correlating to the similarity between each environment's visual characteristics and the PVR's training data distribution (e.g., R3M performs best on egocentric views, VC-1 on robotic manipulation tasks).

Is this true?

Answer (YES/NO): NO